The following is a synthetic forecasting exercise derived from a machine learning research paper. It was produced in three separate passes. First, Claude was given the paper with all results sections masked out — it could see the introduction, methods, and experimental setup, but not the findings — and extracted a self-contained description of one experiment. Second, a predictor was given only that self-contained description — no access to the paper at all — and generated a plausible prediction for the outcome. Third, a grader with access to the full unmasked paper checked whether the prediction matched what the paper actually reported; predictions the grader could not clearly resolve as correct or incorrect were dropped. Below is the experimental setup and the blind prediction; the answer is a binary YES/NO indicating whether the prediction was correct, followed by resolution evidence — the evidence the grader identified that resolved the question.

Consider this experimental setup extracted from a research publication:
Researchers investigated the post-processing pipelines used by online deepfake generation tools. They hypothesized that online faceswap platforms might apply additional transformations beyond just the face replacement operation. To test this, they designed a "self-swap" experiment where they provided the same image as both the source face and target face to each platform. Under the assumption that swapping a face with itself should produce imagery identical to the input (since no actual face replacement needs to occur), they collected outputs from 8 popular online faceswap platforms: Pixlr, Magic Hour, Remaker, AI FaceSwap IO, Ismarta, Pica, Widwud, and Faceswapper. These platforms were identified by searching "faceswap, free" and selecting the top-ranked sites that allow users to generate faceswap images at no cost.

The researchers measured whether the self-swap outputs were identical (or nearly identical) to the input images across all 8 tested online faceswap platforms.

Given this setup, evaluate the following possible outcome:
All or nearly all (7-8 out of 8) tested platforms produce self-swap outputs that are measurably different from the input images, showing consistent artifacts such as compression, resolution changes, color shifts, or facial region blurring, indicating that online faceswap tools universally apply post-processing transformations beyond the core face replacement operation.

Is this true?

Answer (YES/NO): YES